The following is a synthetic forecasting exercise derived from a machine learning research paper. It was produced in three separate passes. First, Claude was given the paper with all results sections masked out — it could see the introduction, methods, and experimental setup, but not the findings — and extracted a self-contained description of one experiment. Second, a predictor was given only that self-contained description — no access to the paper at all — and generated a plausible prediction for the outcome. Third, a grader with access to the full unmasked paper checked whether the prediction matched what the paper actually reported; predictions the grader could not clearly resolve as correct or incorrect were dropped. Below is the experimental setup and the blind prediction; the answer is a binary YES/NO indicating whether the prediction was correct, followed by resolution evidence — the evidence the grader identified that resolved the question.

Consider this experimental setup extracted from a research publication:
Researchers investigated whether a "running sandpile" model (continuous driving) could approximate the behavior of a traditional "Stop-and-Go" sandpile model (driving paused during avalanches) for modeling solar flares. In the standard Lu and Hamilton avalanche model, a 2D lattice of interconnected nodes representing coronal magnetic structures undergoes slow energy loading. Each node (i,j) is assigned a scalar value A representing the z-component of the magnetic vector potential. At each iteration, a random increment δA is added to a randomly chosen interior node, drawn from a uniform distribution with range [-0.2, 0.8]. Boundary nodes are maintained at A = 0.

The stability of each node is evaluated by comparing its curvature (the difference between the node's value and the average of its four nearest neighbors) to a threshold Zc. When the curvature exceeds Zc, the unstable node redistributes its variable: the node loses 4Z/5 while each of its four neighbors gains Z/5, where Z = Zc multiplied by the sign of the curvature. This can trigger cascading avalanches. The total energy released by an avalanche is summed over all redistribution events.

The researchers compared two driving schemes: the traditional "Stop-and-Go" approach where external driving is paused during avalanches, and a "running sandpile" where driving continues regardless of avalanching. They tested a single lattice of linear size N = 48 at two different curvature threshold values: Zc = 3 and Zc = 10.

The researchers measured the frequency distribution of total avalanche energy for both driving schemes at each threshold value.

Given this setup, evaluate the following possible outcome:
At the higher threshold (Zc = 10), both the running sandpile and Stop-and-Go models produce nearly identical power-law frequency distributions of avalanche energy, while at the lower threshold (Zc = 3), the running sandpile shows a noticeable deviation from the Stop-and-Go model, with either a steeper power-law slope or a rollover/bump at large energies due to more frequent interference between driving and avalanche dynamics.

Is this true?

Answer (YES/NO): YES